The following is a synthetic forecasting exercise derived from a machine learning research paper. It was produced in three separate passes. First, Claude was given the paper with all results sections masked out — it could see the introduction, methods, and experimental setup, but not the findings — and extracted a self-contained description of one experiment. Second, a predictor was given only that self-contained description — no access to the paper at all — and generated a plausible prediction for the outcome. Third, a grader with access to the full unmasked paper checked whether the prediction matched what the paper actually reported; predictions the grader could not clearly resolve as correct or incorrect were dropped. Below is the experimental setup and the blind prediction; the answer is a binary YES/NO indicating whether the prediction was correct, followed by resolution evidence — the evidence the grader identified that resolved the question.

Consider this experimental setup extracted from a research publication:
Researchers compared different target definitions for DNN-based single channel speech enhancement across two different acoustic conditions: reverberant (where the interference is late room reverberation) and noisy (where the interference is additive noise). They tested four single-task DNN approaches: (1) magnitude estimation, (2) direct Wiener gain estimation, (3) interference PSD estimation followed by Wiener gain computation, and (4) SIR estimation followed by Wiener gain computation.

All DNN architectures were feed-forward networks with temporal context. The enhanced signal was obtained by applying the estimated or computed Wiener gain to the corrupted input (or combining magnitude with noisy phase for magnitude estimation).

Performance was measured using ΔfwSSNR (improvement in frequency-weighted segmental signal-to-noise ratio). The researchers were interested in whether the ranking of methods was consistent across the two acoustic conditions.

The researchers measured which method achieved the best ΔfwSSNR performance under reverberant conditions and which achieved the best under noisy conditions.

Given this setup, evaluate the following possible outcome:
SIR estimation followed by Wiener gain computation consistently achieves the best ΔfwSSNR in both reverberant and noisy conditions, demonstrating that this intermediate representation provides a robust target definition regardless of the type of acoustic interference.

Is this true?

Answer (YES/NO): NO